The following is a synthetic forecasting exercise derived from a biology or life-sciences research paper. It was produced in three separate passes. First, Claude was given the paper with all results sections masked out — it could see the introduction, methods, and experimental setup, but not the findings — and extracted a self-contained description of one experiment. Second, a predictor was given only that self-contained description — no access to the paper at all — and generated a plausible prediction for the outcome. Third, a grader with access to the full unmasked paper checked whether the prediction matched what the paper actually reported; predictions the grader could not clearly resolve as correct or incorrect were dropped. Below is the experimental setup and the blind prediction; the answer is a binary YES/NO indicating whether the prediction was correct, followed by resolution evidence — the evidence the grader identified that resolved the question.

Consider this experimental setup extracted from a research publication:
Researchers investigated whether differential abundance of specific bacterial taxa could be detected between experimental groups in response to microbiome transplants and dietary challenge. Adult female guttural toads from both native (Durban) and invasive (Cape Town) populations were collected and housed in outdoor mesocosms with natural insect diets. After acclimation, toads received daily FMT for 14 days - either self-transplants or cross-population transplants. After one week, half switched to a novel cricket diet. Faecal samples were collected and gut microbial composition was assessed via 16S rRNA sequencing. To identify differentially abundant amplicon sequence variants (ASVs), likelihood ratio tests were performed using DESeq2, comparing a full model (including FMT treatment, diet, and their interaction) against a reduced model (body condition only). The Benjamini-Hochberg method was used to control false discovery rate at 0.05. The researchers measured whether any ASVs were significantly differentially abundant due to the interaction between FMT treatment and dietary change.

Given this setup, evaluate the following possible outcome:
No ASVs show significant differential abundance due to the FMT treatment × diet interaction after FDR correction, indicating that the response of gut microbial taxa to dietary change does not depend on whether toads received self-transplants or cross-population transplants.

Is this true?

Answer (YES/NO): NO